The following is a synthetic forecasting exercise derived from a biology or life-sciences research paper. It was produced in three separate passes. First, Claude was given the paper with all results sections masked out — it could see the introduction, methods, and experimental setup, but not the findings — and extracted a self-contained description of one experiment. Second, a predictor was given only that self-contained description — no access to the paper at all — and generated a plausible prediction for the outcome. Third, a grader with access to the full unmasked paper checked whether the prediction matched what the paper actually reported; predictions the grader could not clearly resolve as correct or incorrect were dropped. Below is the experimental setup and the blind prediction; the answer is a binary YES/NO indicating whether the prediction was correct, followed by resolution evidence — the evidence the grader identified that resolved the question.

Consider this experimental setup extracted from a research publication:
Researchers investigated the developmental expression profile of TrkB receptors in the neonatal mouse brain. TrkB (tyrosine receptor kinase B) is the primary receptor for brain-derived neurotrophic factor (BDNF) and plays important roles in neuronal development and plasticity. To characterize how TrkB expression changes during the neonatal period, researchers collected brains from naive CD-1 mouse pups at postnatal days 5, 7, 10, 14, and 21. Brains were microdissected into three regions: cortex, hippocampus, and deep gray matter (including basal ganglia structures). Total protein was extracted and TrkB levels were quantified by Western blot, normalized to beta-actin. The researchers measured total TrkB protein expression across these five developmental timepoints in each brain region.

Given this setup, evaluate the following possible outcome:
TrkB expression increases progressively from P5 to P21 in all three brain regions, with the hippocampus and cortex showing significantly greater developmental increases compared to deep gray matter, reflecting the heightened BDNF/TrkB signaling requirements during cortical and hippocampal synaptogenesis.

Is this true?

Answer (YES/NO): NO